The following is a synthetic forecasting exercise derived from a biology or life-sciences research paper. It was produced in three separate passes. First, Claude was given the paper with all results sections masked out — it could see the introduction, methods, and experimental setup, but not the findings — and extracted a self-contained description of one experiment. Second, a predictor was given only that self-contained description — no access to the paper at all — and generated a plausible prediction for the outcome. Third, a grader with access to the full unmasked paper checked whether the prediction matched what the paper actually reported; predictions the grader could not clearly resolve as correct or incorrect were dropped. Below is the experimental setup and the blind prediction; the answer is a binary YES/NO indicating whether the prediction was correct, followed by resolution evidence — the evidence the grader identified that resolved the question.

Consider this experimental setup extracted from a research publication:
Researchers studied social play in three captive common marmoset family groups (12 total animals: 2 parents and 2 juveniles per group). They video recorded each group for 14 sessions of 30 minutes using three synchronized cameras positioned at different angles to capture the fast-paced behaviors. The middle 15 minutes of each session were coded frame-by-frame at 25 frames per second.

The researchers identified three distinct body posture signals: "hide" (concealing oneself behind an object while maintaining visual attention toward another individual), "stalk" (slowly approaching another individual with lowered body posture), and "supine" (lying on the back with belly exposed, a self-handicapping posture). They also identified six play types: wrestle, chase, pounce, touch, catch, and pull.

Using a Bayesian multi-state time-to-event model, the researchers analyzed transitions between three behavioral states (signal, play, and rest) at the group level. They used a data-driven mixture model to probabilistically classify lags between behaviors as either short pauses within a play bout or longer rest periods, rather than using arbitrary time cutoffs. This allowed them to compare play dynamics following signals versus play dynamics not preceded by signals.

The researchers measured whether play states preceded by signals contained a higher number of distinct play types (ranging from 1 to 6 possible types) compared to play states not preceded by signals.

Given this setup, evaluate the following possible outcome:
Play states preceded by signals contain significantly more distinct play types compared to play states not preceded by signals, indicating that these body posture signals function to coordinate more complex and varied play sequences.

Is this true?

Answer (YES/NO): YES